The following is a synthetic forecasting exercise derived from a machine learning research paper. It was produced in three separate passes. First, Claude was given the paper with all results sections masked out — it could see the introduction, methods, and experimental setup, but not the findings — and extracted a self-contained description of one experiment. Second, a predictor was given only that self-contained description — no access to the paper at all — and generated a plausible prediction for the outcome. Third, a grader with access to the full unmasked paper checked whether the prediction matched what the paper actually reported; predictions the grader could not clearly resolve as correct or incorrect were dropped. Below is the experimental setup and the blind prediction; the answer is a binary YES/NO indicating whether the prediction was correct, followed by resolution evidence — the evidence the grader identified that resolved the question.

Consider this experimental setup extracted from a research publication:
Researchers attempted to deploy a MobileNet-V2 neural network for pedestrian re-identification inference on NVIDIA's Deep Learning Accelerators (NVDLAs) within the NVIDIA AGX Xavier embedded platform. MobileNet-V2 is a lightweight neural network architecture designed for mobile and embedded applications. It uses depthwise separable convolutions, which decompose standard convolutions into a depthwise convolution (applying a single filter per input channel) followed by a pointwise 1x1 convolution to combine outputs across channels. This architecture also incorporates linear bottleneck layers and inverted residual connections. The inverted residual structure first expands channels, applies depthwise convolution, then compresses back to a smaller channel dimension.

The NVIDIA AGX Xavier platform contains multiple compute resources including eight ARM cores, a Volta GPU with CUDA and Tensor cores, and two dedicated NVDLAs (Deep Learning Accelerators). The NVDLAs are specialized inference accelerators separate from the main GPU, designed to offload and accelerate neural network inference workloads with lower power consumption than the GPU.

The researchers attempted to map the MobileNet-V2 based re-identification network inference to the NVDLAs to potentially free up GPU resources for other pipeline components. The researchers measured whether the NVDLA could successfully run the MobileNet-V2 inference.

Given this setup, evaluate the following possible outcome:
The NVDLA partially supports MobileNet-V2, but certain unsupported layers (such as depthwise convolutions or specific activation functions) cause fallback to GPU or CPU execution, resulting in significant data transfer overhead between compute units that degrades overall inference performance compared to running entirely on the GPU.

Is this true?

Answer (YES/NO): NO